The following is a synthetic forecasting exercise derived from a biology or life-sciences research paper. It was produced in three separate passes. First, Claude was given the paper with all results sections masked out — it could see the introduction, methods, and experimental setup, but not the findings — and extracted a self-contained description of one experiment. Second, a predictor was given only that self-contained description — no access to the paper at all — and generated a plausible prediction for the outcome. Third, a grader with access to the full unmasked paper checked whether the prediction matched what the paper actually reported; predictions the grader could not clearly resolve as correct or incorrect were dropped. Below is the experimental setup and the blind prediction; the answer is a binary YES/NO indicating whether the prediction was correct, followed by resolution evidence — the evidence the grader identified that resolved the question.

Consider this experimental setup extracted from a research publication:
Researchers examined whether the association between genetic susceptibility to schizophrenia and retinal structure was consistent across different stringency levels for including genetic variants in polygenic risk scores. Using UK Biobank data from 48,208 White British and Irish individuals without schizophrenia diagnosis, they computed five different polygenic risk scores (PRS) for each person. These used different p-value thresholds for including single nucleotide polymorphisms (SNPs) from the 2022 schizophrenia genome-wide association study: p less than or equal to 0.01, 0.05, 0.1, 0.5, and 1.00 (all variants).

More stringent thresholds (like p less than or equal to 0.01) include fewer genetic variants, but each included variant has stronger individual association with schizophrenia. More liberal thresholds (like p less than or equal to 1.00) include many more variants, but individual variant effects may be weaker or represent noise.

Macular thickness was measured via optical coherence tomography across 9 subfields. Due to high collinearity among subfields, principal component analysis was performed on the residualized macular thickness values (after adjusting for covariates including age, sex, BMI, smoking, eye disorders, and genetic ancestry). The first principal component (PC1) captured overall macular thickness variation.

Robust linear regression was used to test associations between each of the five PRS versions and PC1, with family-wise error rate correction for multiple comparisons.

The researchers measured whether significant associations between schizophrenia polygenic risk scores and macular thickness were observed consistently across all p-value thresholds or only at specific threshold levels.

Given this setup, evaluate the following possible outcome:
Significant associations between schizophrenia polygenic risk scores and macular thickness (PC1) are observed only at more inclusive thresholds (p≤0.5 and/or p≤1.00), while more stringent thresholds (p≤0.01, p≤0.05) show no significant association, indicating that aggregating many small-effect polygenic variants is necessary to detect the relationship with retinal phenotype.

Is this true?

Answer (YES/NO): NO